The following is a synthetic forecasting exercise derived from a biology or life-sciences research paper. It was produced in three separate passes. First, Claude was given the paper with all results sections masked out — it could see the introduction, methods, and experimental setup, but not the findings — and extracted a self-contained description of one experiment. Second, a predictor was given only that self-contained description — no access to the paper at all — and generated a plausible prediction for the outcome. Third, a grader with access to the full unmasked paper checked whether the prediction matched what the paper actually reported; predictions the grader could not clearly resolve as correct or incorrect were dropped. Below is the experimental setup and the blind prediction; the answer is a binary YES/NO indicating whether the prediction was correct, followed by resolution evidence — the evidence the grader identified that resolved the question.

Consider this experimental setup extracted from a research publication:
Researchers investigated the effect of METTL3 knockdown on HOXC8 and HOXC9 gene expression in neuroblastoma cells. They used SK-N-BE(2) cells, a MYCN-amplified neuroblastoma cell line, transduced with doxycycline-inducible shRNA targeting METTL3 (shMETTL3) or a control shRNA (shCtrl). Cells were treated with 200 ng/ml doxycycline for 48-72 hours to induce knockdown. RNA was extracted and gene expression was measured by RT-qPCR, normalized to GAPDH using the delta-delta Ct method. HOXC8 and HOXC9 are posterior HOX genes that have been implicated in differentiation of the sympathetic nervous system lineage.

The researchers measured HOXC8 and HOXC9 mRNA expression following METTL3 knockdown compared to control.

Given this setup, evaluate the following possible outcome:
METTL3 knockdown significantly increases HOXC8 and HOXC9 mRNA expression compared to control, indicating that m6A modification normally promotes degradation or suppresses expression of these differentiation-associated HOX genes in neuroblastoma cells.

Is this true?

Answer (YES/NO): YES